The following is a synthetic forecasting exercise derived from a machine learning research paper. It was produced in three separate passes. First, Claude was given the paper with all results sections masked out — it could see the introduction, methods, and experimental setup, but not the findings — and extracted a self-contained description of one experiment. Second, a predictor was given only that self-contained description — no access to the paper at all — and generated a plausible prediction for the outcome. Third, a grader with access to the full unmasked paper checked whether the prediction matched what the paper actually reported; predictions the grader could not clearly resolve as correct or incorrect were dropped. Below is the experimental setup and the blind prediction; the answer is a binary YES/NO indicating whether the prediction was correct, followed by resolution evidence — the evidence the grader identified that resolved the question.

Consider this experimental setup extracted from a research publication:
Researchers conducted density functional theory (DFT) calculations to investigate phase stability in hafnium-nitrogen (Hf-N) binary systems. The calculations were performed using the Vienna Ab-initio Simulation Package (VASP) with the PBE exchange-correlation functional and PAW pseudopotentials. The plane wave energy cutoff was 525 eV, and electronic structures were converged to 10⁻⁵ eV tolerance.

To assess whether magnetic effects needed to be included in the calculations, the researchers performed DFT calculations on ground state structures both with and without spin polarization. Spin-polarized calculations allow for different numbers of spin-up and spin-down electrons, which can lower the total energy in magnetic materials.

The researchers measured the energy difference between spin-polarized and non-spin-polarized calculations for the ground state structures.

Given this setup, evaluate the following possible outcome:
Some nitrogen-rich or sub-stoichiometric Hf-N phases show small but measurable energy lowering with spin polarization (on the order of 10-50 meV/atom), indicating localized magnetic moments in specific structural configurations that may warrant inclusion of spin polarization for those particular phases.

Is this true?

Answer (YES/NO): NO